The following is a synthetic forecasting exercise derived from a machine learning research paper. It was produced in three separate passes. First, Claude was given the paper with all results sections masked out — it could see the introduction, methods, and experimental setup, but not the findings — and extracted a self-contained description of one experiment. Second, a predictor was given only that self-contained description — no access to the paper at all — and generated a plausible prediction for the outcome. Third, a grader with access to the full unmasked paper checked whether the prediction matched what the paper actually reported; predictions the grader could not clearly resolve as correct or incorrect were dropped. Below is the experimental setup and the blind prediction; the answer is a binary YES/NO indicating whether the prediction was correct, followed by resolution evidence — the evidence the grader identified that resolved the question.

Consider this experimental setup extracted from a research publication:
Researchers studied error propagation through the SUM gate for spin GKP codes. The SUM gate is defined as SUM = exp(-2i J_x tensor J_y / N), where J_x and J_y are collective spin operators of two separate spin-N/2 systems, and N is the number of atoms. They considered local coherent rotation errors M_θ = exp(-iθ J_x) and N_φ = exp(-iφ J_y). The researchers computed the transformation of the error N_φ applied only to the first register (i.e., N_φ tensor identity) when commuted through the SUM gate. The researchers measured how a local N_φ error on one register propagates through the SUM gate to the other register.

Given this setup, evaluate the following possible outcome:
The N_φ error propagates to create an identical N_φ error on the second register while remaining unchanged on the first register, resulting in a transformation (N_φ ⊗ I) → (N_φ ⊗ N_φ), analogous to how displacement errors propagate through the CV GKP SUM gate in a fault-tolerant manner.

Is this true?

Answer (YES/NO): YES